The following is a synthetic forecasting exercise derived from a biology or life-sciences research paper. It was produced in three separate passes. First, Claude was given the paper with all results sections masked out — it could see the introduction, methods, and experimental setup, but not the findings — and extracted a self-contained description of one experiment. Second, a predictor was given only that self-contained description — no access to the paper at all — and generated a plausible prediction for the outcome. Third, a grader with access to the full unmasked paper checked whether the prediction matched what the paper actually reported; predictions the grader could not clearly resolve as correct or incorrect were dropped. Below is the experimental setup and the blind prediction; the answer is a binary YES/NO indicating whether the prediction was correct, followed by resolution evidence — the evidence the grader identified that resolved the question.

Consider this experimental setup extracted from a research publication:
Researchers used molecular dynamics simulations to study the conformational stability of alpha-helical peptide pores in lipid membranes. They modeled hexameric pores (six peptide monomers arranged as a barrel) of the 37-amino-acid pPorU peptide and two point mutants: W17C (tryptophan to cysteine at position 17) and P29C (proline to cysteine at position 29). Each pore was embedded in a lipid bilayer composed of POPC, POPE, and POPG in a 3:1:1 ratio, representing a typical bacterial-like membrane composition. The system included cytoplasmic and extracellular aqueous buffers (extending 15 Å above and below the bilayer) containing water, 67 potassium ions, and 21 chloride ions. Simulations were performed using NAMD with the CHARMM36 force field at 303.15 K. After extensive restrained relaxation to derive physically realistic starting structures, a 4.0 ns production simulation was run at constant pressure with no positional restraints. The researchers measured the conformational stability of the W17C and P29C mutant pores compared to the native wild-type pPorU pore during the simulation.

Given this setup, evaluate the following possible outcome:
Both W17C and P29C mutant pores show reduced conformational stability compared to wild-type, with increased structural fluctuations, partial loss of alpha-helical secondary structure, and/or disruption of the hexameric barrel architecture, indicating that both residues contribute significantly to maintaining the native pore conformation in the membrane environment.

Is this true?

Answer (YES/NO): YES